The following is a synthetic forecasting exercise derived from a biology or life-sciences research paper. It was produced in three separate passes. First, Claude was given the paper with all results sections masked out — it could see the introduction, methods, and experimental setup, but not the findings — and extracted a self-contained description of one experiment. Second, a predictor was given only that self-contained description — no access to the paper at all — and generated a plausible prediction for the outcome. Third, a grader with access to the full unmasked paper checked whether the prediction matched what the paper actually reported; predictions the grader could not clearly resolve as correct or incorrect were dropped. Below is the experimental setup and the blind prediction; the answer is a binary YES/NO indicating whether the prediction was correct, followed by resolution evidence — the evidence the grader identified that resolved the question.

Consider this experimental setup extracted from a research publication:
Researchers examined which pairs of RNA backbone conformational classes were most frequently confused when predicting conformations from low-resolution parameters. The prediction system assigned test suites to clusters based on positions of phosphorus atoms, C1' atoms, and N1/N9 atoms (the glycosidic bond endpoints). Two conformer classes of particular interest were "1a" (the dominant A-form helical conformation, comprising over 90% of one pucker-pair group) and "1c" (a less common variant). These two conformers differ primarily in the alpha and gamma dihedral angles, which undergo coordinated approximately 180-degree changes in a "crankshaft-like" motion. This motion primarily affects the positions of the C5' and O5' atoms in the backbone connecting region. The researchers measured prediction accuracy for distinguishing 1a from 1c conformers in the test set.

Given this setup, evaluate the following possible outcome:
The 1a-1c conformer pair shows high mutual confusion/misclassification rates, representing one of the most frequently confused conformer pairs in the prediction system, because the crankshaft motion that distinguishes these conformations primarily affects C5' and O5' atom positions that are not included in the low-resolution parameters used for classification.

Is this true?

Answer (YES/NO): YES